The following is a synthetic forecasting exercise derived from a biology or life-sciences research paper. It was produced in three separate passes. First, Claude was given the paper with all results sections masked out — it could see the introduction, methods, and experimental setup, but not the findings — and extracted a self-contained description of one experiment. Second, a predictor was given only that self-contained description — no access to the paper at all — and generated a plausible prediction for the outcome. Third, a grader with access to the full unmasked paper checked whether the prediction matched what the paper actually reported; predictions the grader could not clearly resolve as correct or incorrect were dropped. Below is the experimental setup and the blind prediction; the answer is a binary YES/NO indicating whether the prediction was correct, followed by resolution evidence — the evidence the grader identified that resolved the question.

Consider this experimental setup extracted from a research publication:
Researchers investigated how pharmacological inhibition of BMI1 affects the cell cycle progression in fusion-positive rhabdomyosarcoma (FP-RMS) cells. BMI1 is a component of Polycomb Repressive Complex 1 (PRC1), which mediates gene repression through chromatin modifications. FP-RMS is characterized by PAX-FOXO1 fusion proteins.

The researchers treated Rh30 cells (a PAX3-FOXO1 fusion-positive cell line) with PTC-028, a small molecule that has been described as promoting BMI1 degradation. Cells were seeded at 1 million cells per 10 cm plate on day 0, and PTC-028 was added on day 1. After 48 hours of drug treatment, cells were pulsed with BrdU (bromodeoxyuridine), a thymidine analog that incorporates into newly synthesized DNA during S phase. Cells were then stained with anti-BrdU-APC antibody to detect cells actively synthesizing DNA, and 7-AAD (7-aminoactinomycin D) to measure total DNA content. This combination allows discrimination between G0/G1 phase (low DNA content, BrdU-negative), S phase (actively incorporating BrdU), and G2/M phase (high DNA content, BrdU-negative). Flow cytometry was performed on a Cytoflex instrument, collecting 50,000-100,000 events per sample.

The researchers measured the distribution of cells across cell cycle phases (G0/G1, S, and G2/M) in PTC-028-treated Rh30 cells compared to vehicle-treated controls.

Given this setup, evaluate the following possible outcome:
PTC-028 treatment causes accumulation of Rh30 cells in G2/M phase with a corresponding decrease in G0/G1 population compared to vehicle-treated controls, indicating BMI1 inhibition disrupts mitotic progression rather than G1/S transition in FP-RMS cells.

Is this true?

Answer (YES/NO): NO